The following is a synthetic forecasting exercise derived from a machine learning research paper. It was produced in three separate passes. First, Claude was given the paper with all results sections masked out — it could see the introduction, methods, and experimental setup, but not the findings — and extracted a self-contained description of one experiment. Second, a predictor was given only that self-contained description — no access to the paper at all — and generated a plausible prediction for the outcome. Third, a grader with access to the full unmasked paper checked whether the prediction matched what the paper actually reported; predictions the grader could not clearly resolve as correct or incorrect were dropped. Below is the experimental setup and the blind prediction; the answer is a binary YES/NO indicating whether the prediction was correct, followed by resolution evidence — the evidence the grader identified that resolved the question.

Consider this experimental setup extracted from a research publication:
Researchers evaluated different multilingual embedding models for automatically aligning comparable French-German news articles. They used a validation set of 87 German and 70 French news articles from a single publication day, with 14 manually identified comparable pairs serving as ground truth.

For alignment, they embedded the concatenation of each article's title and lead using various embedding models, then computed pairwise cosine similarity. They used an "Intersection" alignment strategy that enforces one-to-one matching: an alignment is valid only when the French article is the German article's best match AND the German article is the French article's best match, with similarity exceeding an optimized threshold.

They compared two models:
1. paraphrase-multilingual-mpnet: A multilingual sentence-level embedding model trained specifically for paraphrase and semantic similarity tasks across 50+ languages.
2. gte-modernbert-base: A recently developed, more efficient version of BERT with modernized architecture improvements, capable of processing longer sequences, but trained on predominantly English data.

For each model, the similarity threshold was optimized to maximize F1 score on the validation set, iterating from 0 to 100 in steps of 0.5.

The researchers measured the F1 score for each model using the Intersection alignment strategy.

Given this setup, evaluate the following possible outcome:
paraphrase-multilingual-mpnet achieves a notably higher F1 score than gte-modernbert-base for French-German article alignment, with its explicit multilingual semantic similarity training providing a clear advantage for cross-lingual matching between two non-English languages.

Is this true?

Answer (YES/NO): YES